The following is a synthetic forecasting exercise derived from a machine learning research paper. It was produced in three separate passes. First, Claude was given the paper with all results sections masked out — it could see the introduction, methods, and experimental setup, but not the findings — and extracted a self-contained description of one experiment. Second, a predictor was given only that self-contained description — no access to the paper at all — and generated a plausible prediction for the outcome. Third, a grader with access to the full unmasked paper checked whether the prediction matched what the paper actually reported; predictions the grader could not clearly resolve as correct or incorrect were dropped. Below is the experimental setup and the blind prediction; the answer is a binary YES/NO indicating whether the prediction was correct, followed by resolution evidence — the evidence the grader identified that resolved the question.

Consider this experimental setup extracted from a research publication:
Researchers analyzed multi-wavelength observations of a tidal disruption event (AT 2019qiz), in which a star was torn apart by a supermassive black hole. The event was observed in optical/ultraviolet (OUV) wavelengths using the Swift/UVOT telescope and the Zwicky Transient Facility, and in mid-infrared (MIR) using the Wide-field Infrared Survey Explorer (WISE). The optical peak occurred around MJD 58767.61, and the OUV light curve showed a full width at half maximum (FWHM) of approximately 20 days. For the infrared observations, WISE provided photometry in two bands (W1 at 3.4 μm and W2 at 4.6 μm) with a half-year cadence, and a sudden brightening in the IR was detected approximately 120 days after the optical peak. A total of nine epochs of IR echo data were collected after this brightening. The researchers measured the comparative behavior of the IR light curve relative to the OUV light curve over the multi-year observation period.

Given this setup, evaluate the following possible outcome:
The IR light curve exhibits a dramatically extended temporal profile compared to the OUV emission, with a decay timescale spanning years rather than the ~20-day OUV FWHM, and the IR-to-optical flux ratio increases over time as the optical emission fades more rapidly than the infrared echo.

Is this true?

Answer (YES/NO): NO